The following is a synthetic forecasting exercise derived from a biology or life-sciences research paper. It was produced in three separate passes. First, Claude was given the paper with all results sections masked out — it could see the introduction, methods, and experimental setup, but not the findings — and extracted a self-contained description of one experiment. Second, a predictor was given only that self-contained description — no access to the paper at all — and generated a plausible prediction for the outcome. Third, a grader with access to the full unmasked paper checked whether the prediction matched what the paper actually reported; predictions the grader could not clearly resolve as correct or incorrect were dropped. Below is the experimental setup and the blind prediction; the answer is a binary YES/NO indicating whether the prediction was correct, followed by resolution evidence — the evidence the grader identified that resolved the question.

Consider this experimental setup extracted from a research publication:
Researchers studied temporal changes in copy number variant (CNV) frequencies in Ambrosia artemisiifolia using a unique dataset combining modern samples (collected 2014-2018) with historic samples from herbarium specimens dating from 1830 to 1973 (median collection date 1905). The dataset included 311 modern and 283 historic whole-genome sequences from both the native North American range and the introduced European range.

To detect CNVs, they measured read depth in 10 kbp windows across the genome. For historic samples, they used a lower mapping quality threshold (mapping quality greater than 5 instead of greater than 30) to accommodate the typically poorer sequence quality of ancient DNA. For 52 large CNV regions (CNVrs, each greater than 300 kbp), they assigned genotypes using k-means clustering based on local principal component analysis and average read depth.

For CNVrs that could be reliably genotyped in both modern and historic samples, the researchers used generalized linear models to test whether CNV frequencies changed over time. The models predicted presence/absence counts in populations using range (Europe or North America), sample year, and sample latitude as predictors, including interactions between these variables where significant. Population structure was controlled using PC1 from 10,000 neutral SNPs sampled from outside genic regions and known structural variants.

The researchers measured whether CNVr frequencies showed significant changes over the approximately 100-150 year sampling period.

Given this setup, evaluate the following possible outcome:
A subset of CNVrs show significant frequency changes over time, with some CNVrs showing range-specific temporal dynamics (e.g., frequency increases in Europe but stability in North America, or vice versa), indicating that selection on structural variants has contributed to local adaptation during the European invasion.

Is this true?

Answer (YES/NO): YES